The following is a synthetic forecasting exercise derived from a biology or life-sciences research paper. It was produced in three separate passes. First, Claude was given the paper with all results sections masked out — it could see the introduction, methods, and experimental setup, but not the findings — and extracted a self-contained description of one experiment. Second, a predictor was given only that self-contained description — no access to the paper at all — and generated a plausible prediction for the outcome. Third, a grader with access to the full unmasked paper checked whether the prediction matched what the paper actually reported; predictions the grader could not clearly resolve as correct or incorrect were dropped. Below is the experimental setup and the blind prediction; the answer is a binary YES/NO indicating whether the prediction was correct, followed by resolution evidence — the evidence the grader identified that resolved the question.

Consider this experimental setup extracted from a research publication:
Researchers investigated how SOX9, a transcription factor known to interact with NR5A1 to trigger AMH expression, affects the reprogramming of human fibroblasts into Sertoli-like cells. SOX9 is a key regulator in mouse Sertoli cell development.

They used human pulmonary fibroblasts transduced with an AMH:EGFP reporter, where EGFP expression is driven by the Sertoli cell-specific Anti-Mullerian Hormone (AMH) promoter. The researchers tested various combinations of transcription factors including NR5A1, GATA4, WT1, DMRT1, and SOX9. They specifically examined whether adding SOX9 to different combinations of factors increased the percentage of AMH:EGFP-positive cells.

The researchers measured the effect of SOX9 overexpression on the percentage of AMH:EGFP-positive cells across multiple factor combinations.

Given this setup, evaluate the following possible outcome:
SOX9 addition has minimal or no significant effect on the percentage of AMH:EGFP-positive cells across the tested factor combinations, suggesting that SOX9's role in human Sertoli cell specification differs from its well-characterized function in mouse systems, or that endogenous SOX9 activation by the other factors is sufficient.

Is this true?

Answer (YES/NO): YES